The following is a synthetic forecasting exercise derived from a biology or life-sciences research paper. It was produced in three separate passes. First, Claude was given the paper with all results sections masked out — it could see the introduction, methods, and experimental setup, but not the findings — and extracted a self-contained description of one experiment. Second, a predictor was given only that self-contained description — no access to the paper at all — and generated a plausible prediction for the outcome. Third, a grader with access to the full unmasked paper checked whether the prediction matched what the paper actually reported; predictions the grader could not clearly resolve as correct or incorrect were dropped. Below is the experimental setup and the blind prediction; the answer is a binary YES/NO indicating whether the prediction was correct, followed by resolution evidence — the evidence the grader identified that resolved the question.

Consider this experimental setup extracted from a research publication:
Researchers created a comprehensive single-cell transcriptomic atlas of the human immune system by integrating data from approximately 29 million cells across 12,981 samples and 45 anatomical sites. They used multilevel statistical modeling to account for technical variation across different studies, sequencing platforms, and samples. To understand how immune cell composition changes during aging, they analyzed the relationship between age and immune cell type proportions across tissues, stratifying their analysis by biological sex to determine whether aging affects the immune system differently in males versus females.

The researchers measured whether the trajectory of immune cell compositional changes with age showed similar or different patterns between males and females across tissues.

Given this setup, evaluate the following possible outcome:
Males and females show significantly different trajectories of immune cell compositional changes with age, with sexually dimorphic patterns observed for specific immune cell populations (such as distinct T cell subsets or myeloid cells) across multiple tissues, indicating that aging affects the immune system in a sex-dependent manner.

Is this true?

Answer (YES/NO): YES